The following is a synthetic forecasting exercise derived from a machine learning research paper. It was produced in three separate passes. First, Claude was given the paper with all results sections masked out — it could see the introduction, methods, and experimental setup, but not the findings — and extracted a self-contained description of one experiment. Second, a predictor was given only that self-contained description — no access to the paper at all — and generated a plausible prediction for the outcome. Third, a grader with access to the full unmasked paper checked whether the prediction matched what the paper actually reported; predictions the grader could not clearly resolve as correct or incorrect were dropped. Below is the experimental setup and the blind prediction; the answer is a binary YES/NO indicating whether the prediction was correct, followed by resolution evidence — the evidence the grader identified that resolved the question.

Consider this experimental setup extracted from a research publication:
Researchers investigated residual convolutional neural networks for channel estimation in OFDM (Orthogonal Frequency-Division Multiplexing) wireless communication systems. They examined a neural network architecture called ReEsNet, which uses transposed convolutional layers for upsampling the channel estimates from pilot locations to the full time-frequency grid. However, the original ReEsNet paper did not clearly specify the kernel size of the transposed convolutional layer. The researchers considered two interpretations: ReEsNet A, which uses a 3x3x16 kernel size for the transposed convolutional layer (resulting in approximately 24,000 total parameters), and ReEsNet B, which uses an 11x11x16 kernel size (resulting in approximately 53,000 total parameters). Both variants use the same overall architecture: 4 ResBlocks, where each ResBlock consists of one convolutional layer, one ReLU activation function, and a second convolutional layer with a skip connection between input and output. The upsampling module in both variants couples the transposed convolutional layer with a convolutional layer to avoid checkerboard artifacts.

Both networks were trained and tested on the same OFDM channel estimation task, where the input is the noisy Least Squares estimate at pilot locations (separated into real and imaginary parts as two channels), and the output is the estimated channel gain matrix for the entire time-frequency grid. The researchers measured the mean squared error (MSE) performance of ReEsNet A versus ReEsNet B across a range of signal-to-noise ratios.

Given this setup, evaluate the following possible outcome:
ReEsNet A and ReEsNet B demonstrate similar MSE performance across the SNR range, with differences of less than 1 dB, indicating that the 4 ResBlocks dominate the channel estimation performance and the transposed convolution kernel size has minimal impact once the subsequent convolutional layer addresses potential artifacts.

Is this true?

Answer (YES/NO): NO